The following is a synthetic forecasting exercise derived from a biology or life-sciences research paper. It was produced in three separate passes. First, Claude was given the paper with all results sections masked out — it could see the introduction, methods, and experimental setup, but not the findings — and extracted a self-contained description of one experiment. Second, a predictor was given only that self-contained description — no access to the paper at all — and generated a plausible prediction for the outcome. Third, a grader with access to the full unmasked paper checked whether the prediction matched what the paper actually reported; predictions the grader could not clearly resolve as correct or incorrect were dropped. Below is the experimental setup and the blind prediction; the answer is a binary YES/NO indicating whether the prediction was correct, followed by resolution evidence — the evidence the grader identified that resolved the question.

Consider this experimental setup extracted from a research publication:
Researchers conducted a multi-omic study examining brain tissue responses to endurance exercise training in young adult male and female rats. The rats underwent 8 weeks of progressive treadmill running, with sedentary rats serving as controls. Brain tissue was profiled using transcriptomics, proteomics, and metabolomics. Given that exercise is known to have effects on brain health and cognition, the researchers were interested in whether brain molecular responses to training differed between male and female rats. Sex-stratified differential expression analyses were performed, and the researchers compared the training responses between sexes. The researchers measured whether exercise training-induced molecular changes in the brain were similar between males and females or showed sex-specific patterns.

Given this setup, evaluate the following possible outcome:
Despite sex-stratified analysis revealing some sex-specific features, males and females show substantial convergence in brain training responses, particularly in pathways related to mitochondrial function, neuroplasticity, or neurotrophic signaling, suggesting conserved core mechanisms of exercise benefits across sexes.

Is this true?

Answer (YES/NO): NO